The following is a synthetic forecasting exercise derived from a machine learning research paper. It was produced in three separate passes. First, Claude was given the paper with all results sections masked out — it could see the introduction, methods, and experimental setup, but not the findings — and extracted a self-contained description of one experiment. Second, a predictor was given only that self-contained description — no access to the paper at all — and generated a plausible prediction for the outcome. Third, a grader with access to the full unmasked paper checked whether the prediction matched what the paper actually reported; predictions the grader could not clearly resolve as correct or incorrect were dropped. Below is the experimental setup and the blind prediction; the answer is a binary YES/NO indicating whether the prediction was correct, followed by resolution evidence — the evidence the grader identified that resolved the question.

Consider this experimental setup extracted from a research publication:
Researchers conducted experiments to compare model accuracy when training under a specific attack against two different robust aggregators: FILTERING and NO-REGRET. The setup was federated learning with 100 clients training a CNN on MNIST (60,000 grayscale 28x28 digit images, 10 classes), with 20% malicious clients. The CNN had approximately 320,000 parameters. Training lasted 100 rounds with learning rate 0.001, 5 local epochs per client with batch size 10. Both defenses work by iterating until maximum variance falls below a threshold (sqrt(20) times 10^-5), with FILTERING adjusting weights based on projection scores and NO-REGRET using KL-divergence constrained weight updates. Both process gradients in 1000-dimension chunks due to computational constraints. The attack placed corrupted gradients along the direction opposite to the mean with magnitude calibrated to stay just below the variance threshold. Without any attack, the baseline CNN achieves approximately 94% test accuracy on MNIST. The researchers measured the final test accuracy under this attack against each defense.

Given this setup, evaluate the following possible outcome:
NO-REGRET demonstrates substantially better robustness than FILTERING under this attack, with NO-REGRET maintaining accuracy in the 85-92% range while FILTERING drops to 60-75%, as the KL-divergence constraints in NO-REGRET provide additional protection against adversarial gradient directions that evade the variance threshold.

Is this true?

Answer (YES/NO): NO